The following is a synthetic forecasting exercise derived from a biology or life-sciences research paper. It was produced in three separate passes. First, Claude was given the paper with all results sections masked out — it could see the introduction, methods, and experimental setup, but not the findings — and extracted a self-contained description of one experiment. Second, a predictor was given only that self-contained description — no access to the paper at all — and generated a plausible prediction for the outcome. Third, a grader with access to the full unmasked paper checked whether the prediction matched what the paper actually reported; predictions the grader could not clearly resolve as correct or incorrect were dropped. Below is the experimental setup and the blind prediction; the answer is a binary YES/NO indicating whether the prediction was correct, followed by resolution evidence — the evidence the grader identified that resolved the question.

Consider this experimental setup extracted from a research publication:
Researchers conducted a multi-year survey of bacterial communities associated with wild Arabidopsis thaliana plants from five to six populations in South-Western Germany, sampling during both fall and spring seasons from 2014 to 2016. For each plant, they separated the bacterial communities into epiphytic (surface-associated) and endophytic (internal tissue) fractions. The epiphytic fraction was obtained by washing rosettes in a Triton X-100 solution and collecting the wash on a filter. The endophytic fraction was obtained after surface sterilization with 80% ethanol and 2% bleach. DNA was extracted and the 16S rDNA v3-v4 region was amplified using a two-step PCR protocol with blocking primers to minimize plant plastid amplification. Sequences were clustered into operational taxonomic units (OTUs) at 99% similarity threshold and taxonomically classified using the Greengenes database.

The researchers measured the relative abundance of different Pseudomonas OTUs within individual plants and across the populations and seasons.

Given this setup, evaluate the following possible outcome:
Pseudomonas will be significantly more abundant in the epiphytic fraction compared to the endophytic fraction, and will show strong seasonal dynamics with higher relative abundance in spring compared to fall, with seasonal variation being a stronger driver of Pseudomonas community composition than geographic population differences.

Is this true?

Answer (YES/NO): NO